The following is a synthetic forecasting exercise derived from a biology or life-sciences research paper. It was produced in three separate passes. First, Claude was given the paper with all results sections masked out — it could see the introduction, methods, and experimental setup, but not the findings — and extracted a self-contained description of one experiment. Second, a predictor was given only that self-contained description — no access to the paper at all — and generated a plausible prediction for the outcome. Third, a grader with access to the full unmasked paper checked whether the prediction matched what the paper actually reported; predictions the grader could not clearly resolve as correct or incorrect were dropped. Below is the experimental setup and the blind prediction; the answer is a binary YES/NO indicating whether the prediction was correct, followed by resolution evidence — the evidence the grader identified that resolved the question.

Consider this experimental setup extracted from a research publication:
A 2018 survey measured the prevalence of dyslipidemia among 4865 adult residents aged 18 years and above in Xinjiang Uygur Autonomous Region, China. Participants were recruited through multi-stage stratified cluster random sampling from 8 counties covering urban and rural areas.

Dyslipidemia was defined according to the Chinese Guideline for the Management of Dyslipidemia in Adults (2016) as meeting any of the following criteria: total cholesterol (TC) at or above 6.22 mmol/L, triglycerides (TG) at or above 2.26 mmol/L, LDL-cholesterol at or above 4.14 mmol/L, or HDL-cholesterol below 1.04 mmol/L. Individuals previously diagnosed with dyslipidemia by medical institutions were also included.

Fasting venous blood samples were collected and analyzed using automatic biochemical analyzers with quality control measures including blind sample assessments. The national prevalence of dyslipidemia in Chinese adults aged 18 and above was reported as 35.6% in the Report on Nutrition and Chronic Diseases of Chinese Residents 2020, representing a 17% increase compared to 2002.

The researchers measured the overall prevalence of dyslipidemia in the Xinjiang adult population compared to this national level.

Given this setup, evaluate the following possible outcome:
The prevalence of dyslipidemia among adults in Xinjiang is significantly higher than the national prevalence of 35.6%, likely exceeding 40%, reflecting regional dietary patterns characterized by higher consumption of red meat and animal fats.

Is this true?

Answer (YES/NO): YES